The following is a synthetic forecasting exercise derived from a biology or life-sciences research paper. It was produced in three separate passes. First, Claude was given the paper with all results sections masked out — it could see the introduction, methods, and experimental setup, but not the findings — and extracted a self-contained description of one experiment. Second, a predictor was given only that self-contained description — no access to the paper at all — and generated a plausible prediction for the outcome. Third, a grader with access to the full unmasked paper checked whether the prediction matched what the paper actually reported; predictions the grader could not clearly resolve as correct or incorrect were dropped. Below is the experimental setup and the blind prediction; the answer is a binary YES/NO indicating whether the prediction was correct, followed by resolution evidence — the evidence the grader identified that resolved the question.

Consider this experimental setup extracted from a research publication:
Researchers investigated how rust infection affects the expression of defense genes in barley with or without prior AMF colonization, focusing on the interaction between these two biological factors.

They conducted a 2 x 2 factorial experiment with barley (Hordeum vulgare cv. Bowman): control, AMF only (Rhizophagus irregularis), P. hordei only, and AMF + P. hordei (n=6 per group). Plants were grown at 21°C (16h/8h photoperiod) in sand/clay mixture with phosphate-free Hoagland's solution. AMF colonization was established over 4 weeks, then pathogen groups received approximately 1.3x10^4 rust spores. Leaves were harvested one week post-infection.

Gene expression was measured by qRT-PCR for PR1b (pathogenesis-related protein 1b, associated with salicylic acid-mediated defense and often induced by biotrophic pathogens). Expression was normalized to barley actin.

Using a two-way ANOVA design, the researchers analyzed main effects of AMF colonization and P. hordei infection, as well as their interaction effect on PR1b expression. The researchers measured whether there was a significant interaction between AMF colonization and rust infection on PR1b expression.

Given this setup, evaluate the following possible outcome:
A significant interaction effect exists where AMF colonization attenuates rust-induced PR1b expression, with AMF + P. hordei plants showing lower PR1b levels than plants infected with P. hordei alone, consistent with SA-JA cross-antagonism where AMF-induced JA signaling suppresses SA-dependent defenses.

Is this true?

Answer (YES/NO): NO